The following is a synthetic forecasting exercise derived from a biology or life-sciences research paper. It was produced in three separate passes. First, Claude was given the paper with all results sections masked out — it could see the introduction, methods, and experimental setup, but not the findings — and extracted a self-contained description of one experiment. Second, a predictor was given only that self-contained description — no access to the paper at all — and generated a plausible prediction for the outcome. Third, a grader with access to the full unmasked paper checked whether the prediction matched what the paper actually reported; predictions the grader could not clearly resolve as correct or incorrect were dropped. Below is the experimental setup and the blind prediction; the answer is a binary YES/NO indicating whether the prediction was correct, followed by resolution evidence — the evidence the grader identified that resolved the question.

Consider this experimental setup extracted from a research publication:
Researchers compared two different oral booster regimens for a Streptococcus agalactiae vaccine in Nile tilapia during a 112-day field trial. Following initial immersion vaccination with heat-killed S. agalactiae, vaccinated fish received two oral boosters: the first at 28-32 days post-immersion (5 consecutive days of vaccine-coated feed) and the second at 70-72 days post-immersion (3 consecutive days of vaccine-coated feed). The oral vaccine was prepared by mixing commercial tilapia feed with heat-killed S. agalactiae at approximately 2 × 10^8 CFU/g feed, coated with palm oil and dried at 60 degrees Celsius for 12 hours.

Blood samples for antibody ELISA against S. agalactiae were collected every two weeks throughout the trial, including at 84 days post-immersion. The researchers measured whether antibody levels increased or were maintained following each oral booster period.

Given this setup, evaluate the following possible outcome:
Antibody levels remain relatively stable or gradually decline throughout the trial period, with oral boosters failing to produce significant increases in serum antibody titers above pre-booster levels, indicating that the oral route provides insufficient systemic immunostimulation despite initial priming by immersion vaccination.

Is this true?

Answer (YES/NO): NO